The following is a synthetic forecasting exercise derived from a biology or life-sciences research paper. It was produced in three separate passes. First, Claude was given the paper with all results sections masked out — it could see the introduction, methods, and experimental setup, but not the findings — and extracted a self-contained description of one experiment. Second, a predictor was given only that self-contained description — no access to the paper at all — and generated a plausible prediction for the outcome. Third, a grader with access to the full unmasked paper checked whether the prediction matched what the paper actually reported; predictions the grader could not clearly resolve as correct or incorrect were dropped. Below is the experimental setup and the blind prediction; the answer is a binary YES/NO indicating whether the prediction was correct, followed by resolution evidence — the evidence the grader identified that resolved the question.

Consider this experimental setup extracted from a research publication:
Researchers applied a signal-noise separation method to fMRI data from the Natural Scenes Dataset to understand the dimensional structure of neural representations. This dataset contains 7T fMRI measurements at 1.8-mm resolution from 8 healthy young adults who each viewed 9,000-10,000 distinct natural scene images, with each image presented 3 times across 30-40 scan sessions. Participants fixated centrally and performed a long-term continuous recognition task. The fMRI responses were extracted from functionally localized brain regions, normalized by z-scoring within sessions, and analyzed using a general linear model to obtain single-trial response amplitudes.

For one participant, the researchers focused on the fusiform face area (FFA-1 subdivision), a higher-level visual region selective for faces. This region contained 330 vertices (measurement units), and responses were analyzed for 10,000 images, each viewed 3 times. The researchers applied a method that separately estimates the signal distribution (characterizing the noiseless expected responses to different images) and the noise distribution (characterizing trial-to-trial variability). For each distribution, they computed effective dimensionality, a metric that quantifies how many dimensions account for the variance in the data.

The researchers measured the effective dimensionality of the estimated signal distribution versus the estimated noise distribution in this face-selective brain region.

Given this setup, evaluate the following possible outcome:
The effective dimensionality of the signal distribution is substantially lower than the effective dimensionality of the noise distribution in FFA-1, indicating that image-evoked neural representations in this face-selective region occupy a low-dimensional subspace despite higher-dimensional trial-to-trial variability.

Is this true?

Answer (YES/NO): YES